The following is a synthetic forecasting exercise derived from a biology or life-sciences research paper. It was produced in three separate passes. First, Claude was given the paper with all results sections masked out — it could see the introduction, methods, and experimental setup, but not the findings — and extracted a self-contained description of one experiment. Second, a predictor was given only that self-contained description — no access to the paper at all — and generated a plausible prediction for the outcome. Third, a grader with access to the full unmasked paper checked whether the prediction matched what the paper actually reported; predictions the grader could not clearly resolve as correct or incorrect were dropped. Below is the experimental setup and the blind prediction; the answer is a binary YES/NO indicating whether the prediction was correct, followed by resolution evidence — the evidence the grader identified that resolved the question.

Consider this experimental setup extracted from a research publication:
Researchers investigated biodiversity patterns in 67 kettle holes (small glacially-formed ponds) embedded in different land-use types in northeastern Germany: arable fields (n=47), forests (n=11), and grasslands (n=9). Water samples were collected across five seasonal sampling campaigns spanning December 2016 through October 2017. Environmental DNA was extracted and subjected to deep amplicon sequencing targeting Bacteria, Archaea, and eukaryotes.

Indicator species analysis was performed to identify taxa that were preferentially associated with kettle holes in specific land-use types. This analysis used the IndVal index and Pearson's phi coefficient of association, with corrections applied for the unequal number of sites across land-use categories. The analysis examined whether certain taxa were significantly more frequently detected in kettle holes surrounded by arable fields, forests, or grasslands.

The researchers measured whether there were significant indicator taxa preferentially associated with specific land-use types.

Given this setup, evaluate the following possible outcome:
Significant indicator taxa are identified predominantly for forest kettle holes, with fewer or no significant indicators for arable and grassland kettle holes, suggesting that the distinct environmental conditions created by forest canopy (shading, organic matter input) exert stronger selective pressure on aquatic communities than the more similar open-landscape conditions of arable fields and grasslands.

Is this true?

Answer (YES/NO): NO